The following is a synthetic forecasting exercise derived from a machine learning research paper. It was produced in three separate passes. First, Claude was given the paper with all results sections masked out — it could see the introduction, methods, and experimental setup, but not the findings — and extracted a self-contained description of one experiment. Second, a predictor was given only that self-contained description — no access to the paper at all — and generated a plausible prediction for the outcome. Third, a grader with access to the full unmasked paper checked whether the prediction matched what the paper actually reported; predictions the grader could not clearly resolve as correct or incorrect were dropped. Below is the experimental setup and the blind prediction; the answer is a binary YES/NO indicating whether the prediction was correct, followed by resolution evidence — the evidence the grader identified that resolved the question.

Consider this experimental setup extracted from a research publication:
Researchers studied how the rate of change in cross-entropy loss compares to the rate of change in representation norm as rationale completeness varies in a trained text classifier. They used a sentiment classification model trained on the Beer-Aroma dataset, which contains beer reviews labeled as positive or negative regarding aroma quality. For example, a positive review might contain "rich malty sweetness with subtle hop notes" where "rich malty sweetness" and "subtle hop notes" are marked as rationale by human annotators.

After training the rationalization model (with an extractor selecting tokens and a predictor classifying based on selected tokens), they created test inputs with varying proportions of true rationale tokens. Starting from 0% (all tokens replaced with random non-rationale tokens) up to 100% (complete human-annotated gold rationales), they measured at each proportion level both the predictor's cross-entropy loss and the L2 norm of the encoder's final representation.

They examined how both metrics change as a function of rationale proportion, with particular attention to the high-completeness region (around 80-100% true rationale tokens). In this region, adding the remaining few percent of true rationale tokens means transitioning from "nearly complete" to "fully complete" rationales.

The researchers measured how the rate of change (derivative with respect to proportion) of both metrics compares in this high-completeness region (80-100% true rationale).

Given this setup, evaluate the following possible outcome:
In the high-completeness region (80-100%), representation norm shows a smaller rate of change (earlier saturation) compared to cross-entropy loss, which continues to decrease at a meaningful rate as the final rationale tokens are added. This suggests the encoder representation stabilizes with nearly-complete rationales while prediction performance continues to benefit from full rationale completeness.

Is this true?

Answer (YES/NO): NO